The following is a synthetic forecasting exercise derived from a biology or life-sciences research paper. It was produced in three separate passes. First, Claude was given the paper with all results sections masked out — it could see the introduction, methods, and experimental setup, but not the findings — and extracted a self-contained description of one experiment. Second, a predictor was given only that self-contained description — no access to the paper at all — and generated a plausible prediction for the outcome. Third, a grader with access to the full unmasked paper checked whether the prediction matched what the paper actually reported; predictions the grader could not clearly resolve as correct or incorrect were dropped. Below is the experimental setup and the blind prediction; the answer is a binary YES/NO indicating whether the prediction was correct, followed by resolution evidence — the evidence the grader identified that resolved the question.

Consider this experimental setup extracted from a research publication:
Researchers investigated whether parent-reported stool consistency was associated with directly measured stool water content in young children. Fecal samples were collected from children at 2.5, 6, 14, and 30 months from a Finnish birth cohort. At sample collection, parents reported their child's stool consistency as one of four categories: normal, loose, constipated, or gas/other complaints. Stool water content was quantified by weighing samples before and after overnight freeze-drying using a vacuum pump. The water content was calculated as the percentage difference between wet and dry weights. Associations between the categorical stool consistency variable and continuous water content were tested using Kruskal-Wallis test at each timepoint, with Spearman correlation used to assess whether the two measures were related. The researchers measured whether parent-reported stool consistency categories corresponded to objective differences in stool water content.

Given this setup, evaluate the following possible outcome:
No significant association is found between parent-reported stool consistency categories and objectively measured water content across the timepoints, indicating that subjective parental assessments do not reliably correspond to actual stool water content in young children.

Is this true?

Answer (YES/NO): NO